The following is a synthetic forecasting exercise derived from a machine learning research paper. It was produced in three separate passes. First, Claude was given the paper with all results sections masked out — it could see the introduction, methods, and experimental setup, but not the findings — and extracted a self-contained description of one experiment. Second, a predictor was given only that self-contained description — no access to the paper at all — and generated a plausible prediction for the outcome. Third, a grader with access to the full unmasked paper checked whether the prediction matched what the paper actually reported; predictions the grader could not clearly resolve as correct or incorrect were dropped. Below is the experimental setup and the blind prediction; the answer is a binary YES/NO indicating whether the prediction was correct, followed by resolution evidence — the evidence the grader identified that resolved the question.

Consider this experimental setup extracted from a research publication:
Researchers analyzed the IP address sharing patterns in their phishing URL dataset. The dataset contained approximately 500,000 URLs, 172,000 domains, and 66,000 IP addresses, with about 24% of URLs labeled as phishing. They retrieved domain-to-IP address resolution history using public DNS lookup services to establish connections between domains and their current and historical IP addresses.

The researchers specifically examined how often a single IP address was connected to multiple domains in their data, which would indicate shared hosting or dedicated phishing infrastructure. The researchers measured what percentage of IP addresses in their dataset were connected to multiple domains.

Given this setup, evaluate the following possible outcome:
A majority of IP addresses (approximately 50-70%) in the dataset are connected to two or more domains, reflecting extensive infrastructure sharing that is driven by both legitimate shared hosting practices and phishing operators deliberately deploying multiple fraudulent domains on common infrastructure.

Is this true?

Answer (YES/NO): NO